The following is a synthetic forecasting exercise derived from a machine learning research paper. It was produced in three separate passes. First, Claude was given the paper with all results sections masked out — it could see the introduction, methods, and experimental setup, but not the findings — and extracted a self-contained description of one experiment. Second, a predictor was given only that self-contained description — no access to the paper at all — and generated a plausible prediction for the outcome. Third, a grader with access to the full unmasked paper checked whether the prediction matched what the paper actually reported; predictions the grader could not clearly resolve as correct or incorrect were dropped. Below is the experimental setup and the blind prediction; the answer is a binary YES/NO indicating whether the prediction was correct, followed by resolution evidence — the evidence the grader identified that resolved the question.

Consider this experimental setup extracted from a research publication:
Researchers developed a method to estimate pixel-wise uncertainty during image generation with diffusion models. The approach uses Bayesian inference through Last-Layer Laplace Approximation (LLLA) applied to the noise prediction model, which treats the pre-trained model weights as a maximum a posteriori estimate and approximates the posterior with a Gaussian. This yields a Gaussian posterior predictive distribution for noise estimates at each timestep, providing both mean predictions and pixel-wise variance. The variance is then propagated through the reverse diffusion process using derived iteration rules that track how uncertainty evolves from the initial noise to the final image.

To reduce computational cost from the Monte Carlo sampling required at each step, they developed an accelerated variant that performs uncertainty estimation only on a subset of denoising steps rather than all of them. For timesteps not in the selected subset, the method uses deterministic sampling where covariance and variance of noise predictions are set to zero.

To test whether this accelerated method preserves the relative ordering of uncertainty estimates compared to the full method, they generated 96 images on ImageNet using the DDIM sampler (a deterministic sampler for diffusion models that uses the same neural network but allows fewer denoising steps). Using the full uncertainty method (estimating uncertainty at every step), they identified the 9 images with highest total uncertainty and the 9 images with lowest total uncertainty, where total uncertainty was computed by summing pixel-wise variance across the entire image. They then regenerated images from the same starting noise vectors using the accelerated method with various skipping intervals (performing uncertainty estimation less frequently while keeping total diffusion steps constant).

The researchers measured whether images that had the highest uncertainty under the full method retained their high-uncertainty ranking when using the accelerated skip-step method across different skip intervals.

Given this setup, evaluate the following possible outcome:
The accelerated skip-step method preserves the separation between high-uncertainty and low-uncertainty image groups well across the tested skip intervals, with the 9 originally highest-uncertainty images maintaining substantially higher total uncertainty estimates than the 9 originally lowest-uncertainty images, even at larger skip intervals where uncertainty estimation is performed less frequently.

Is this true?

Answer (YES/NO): YES